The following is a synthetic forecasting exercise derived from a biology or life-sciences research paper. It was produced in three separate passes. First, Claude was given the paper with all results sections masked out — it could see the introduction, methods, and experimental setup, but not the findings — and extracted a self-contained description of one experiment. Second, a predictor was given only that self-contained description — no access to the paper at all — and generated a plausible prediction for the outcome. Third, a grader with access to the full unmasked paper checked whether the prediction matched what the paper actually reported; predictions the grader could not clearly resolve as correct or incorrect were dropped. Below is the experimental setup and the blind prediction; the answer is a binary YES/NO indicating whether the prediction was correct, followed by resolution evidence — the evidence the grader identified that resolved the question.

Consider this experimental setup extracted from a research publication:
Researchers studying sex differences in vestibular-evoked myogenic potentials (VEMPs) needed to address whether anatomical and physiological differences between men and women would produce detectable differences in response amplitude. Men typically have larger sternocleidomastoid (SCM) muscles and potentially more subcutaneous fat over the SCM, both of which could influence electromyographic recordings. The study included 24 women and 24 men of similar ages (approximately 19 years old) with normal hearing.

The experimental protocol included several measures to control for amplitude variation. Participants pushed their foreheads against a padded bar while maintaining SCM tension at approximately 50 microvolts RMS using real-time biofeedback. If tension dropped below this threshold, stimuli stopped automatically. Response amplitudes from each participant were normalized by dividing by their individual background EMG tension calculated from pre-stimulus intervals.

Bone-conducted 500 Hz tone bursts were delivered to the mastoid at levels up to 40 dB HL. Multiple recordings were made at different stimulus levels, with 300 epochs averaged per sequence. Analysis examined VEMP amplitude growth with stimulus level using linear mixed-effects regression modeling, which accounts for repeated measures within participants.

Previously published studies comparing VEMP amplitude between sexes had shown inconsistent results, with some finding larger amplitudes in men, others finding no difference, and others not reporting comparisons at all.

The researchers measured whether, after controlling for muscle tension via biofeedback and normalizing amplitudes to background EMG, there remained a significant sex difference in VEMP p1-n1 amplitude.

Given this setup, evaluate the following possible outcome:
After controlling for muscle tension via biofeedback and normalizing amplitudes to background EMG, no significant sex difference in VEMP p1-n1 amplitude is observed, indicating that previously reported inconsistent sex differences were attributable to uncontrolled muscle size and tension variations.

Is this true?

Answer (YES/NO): YES